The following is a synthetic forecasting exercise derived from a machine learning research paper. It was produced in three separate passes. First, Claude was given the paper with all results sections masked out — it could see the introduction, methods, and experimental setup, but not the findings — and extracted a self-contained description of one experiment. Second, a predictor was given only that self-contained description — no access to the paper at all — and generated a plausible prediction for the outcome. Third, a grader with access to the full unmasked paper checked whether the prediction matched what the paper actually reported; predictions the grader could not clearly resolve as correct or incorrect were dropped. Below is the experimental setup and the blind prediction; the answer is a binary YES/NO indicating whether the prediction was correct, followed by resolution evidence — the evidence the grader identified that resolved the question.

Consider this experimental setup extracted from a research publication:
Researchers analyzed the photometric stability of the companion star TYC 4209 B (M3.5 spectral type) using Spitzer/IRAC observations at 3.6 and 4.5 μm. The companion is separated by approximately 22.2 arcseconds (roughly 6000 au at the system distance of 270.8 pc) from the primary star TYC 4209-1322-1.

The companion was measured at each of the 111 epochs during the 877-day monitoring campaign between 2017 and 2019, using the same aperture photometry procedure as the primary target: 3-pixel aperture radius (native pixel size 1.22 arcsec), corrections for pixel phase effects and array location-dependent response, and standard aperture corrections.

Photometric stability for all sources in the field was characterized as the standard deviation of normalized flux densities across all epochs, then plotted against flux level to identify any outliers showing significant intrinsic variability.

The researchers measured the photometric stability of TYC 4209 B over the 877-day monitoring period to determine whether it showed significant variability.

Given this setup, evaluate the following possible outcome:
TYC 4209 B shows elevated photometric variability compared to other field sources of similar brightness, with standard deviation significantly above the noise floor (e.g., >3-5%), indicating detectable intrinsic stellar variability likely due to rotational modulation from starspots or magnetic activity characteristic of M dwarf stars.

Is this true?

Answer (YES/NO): NO